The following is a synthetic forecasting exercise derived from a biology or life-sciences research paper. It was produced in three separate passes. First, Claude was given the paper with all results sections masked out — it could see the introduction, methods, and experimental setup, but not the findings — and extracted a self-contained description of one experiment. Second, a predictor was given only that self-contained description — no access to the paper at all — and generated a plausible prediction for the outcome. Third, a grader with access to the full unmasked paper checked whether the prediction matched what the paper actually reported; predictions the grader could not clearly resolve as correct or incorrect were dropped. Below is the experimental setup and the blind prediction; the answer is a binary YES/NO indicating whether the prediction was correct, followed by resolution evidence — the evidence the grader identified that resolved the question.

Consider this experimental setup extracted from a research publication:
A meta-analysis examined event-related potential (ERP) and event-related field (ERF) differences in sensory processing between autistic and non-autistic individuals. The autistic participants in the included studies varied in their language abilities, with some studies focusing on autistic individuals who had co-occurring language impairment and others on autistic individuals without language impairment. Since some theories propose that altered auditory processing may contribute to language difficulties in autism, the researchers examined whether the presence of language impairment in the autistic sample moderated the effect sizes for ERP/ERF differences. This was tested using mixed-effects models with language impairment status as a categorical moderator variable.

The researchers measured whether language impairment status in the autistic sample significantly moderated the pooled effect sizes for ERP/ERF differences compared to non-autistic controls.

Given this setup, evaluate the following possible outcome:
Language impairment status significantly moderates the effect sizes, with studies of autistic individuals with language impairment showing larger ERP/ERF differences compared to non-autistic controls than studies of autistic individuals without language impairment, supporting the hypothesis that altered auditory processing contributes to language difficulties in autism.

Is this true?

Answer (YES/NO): NO